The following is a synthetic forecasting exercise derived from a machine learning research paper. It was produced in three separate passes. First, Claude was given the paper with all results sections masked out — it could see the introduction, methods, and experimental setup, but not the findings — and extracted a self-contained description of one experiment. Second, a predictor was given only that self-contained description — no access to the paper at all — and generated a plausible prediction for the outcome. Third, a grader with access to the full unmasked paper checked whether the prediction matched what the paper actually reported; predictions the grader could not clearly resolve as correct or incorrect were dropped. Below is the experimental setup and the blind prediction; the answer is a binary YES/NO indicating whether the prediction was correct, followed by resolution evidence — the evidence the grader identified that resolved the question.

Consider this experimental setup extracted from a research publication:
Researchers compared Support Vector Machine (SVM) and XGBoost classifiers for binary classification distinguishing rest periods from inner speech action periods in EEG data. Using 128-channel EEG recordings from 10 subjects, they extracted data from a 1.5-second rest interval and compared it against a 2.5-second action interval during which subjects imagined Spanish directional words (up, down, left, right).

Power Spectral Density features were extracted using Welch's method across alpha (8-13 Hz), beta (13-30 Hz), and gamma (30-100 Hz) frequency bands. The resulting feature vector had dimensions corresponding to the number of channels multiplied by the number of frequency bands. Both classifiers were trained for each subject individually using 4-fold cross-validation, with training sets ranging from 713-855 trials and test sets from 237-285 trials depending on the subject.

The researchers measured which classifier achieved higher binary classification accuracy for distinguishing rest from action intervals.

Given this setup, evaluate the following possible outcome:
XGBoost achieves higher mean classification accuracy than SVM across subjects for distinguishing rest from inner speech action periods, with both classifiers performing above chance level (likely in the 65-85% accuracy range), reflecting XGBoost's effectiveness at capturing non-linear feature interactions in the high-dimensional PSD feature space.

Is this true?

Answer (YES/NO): YES